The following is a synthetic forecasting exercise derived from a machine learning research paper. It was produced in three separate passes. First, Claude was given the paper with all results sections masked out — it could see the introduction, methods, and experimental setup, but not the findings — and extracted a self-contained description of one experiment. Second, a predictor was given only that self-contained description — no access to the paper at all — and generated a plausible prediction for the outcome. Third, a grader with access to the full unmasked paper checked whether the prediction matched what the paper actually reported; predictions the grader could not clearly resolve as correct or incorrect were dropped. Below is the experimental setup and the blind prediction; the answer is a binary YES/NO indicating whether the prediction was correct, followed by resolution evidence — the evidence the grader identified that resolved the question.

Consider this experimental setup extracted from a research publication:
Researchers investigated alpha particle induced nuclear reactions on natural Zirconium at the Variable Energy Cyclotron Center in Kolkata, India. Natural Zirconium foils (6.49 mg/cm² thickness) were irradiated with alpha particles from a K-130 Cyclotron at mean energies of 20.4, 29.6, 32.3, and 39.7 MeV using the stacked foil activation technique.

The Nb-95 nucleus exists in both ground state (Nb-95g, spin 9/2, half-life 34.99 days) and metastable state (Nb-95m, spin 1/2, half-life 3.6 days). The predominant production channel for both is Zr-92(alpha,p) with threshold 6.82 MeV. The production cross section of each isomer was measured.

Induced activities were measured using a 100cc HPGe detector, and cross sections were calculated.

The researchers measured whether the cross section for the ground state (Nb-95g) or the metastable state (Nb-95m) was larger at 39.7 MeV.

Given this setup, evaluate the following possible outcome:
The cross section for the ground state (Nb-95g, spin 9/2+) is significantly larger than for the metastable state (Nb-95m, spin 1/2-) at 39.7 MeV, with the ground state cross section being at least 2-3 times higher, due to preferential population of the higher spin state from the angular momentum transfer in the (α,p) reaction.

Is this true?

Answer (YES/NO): YES